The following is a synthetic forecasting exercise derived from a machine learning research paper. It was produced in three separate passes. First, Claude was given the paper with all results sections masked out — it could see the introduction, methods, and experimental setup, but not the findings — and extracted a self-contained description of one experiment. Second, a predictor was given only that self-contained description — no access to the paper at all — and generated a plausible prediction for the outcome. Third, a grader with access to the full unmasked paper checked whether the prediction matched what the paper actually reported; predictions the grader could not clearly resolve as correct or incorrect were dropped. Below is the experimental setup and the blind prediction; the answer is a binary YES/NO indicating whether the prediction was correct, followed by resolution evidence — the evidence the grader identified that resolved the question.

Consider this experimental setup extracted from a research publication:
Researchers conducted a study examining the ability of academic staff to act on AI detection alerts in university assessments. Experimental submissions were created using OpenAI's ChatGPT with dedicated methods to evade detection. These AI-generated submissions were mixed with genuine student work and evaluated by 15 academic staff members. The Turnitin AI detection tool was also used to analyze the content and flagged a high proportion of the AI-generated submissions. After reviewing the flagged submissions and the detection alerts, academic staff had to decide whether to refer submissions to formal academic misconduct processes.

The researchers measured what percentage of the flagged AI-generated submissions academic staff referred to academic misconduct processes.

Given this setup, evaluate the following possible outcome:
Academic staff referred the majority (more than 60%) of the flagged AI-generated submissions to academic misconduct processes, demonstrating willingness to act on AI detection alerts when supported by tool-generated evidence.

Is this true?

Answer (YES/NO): NO